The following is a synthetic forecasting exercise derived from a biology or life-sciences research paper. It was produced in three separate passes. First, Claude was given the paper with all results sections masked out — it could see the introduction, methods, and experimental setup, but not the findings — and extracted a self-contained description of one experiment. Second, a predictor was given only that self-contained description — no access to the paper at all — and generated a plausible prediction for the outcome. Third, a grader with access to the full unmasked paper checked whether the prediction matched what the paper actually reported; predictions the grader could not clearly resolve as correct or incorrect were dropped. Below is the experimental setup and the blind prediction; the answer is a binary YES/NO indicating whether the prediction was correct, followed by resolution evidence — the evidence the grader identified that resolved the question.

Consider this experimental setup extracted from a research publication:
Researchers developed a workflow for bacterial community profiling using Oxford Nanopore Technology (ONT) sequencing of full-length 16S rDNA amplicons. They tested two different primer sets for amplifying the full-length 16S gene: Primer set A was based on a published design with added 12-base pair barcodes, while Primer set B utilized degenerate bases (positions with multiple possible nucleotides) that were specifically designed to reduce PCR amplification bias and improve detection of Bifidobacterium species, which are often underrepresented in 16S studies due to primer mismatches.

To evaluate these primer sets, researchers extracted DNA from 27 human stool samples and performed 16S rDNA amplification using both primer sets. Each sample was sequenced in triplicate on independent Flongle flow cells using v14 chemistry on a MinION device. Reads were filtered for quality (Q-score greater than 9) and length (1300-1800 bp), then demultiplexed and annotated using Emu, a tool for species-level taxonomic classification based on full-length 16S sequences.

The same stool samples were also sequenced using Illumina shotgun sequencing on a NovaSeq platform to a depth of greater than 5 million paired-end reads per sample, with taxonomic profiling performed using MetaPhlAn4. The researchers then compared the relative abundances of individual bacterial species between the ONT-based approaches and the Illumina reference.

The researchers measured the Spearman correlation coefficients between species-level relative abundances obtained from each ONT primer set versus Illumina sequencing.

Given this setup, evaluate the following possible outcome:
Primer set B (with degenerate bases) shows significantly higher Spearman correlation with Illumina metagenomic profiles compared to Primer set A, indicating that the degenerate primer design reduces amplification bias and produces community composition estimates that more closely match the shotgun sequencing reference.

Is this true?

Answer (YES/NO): NO